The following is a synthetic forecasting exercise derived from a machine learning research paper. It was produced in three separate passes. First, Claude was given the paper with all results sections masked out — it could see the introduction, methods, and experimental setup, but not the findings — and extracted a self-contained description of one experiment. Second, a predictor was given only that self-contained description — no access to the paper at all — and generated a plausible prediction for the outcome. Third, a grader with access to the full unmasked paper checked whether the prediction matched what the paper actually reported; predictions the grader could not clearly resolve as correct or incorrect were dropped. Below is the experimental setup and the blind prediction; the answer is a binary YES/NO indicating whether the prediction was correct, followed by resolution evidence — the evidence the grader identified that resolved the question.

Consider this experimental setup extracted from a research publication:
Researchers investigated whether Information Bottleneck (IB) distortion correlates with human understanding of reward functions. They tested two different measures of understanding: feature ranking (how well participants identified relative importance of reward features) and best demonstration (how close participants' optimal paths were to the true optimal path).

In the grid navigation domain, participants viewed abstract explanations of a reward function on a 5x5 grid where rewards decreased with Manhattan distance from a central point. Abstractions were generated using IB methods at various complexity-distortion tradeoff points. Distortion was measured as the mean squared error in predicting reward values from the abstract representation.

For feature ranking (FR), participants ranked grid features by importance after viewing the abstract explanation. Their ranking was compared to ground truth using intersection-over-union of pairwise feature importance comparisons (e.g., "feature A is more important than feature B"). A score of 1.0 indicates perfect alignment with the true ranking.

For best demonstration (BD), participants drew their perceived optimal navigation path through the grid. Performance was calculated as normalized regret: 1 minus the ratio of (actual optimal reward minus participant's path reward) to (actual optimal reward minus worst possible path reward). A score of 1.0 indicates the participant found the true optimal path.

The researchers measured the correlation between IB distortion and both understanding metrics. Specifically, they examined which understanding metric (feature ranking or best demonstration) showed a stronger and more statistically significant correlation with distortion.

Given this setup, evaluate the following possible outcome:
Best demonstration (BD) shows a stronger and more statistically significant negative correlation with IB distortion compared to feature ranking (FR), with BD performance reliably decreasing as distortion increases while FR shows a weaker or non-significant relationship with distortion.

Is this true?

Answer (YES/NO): NO